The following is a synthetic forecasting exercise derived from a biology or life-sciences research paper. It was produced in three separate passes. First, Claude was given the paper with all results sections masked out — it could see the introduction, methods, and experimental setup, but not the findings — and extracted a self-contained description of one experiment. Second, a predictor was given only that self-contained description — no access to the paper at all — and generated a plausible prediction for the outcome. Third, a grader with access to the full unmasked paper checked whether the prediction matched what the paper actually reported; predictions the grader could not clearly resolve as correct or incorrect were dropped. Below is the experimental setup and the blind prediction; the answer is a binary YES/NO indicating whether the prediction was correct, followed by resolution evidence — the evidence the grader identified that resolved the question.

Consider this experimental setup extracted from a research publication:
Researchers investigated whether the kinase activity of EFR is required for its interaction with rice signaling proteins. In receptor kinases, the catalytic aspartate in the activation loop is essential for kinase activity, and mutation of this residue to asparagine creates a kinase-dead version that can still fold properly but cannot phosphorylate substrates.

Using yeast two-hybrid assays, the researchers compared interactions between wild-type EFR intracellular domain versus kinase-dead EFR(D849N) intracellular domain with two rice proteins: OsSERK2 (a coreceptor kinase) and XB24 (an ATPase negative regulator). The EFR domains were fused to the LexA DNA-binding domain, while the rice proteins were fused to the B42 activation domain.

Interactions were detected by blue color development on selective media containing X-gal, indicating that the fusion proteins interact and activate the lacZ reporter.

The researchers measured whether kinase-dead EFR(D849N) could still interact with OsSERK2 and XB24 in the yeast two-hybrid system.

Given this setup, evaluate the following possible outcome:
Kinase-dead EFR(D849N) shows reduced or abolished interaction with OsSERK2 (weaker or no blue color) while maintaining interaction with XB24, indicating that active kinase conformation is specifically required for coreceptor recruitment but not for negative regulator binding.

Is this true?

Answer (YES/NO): NO